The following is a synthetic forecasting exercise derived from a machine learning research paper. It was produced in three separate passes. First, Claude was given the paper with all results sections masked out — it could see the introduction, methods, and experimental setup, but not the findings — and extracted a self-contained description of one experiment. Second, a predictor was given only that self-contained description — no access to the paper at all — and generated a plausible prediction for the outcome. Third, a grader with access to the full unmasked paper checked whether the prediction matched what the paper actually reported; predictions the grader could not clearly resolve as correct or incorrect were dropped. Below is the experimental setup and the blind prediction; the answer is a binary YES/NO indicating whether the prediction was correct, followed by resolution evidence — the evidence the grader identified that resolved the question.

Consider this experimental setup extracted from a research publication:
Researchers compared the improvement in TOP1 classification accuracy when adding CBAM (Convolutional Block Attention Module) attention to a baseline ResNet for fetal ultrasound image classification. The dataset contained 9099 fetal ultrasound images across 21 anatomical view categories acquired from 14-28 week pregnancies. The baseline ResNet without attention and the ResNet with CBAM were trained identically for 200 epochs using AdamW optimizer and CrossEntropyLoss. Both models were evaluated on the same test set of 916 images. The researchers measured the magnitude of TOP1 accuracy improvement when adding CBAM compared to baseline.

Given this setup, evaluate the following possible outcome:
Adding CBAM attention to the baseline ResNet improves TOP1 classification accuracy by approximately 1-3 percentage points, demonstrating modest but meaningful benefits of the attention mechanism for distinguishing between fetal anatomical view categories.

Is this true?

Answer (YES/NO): YES